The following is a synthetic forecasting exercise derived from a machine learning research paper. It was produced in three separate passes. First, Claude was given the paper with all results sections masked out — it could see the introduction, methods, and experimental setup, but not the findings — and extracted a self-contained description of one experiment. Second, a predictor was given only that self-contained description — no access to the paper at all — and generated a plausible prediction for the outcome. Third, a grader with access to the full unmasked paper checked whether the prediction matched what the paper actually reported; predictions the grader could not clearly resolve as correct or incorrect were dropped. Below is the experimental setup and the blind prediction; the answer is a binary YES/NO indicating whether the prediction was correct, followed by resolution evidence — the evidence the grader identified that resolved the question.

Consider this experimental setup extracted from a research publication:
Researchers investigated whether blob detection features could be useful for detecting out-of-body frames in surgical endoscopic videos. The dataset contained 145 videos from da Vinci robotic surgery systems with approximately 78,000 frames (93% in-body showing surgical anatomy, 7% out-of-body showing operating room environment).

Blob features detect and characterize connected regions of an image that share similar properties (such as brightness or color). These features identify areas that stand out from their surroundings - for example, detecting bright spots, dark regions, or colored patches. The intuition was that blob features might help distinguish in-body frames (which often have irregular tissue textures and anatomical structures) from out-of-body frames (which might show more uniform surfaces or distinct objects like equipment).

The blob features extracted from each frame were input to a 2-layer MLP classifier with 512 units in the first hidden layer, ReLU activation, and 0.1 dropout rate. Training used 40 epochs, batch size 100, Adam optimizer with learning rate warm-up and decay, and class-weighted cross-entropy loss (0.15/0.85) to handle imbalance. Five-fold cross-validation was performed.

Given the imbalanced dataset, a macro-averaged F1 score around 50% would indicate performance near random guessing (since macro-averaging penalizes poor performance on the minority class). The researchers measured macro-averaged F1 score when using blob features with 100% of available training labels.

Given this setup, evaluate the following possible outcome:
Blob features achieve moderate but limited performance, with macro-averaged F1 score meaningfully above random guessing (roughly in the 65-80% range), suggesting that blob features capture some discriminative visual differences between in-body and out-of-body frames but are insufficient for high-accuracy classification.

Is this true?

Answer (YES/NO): NO